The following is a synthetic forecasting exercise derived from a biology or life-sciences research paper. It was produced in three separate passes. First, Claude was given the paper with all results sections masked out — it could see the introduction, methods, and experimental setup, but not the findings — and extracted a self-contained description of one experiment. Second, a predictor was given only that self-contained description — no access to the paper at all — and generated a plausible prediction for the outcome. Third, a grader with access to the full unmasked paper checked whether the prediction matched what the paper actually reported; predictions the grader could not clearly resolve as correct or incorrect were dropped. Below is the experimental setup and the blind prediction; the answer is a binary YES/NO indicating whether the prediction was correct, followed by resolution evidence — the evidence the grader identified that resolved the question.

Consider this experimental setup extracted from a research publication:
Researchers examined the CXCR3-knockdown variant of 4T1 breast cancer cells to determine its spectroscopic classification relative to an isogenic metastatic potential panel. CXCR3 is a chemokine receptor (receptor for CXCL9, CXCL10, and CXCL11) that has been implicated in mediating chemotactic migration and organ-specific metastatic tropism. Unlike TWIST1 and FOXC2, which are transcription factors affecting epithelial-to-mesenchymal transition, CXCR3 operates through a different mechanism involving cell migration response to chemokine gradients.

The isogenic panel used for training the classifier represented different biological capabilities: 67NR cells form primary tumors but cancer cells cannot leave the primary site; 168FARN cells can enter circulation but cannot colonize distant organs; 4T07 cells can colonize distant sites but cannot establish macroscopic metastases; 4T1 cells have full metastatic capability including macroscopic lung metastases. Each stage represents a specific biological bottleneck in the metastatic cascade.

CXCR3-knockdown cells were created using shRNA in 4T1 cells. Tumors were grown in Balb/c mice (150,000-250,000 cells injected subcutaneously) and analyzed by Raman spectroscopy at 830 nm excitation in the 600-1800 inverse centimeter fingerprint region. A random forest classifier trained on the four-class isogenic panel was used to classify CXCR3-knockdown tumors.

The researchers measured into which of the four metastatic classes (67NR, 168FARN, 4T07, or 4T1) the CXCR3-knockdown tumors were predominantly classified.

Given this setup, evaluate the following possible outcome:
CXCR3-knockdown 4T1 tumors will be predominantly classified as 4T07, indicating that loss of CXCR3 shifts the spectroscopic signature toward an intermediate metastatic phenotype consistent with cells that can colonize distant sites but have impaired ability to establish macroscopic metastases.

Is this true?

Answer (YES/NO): NO